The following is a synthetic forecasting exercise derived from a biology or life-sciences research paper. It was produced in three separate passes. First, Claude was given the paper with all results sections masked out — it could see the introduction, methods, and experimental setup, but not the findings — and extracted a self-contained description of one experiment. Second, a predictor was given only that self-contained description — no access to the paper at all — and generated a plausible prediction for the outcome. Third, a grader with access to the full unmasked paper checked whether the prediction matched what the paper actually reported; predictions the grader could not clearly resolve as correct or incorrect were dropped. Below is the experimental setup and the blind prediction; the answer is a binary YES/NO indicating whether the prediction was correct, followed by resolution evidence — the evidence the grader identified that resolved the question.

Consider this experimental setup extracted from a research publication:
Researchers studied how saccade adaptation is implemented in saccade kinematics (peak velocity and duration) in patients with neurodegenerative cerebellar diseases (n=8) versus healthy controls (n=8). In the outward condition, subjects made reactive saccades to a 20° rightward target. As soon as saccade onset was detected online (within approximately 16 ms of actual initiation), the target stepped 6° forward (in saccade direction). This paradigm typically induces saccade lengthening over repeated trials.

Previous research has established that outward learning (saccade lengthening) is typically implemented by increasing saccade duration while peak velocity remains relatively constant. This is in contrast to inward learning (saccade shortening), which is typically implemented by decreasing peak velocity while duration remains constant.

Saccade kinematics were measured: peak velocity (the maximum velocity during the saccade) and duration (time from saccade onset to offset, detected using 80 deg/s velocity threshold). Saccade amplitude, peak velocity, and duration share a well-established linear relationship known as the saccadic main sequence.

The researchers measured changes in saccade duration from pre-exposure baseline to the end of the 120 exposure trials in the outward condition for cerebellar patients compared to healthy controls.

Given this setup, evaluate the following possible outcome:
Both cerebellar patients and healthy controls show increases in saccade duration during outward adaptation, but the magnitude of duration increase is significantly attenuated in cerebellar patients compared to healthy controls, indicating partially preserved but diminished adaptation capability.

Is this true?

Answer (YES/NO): NO